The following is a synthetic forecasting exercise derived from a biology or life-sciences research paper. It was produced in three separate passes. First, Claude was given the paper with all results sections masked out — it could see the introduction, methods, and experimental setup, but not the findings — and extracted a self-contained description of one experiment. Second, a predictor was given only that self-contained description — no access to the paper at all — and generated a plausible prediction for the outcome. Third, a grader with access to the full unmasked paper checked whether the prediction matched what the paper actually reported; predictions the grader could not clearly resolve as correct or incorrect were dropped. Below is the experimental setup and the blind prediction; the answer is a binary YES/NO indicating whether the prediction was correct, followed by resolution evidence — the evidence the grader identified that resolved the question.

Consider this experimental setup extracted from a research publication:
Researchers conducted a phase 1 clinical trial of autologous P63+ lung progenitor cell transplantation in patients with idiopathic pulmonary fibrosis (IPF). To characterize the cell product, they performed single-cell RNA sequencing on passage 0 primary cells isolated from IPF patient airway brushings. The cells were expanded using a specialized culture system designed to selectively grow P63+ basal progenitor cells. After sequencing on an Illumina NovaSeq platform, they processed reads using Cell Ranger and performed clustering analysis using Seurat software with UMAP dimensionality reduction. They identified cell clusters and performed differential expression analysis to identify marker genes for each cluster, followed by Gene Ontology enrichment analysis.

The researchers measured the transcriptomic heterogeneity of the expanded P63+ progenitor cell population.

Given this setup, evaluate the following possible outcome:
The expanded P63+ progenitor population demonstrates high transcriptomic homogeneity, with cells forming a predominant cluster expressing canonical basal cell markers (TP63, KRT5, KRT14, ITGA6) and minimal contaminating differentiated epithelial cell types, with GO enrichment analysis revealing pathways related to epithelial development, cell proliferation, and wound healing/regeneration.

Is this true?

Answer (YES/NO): NO